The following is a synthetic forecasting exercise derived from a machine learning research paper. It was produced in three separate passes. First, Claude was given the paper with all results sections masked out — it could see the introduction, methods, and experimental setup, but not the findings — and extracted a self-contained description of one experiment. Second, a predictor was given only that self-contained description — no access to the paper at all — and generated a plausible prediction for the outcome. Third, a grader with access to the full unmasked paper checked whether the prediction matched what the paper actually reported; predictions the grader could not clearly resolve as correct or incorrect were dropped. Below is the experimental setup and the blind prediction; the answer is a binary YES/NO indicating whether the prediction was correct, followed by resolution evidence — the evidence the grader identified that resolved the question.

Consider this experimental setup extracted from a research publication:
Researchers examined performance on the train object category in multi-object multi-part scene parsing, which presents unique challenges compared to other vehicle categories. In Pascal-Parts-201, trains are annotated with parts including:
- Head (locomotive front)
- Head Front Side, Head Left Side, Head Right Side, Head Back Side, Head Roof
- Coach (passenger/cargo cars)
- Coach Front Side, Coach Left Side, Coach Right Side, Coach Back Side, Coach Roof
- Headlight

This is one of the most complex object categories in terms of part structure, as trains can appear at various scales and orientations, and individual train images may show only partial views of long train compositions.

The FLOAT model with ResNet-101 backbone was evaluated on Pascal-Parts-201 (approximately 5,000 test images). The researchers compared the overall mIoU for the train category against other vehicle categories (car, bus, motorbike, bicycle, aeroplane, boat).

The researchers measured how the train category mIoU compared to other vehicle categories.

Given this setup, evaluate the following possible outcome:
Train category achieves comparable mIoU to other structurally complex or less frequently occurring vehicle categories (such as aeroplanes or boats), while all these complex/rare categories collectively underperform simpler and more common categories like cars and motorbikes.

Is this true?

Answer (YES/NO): NO